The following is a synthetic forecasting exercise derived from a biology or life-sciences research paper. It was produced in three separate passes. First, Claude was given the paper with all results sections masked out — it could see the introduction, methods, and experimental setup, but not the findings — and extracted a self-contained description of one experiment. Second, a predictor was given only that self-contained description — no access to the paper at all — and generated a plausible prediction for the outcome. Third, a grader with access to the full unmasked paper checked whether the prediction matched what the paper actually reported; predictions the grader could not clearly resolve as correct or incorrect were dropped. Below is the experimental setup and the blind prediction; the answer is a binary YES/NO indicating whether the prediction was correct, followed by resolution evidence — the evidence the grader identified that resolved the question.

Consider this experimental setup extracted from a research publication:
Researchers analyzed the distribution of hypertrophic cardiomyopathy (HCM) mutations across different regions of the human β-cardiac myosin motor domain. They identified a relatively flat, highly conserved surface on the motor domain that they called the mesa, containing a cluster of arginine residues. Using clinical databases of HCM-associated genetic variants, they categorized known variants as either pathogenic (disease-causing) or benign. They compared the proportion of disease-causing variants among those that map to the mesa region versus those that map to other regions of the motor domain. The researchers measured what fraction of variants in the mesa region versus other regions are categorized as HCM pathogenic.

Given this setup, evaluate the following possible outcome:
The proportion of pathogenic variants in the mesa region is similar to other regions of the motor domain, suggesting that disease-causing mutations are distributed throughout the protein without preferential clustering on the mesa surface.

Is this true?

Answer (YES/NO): NO